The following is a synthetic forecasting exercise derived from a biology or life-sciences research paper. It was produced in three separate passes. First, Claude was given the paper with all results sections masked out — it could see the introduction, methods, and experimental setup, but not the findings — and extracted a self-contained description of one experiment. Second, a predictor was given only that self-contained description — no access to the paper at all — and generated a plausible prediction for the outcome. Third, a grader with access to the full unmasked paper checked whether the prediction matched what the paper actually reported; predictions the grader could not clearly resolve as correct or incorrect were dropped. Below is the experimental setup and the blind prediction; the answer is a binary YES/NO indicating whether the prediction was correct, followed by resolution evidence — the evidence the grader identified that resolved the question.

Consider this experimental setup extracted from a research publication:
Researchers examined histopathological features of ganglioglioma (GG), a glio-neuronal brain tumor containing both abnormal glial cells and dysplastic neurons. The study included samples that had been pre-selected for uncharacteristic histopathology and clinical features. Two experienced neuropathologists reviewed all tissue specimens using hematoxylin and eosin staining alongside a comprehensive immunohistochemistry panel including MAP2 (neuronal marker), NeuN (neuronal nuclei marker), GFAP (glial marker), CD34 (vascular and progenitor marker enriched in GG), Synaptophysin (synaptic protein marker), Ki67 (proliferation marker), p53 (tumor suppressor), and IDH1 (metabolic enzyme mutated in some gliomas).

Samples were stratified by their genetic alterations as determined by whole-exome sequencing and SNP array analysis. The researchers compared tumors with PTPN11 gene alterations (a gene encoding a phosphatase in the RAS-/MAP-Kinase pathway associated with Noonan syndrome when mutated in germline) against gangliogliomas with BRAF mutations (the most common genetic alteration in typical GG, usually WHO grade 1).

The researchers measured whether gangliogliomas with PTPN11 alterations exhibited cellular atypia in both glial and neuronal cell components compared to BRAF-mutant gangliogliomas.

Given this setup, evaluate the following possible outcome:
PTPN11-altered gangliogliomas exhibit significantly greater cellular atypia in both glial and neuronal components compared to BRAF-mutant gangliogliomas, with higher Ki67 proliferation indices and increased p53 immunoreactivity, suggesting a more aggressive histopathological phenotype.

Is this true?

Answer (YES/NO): NO